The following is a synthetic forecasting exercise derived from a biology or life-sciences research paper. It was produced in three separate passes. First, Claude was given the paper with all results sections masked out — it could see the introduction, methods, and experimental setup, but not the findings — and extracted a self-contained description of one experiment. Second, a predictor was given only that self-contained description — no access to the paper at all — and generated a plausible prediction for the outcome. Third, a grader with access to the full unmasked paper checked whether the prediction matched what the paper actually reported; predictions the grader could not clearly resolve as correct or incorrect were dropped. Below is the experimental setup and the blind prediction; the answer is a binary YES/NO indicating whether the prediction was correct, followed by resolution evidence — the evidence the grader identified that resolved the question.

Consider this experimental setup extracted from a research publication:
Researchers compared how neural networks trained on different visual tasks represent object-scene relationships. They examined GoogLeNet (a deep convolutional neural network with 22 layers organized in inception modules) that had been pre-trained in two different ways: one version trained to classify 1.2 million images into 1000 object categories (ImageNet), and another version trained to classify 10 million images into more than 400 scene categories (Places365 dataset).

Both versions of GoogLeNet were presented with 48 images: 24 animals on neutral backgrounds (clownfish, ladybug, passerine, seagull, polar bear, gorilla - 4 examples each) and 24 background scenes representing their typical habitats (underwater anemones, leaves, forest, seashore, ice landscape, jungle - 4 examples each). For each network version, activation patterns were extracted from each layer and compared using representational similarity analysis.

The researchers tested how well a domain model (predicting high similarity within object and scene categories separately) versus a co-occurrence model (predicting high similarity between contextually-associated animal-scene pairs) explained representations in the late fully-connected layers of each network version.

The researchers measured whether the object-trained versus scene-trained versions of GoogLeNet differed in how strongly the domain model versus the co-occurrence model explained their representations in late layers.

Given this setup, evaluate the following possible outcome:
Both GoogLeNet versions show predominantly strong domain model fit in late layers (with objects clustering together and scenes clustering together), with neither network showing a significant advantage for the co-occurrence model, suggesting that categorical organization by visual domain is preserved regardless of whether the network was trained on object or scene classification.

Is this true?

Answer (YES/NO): NO